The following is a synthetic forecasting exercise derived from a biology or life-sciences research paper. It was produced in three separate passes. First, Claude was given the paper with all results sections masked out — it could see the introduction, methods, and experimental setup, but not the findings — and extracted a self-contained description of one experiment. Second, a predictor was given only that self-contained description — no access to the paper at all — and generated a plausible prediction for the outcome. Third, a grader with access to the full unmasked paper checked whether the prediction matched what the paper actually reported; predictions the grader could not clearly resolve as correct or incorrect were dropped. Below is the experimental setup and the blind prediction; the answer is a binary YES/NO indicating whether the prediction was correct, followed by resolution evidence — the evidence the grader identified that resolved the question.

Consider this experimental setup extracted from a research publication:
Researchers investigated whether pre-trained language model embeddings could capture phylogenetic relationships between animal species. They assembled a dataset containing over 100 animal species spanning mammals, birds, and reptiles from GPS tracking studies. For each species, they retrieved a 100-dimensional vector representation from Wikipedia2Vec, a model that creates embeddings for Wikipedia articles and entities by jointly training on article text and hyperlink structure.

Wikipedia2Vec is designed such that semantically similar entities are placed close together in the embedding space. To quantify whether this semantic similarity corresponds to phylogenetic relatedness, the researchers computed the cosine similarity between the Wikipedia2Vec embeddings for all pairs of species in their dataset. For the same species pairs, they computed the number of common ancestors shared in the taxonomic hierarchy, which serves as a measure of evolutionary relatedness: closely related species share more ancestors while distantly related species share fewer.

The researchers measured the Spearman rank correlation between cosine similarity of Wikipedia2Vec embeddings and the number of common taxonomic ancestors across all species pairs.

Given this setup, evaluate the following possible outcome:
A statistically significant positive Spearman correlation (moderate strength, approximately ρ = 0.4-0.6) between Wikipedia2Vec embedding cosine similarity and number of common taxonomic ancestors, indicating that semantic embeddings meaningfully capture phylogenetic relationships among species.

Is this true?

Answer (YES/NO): NO